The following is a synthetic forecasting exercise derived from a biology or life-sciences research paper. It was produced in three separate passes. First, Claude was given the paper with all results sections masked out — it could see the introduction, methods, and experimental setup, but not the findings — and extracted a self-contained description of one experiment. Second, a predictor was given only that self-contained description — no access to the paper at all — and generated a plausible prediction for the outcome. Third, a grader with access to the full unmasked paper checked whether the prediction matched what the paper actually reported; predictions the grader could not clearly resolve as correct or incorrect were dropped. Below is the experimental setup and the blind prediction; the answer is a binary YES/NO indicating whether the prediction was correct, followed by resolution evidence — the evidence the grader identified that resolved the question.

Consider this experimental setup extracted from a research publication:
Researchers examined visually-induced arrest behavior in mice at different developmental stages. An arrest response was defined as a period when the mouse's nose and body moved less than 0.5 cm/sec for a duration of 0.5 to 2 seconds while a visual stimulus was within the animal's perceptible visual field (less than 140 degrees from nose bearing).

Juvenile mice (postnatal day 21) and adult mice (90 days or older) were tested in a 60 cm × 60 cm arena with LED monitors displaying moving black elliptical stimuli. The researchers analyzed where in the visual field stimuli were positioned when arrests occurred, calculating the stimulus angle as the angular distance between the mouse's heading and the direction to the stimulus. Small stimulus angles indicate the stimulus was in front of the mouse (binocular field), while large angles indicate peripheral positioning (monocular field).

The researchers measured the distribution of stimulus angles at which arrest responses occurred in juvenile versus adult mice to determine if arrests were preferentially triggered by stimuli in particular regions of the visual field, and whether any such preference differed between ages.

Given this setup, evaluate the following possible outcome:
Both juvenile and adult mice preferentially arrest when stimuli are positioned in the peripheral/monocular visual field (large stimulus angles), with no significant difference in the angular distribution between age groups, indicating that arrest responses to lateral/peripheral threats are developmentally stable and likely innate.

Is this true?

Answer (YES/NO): YES